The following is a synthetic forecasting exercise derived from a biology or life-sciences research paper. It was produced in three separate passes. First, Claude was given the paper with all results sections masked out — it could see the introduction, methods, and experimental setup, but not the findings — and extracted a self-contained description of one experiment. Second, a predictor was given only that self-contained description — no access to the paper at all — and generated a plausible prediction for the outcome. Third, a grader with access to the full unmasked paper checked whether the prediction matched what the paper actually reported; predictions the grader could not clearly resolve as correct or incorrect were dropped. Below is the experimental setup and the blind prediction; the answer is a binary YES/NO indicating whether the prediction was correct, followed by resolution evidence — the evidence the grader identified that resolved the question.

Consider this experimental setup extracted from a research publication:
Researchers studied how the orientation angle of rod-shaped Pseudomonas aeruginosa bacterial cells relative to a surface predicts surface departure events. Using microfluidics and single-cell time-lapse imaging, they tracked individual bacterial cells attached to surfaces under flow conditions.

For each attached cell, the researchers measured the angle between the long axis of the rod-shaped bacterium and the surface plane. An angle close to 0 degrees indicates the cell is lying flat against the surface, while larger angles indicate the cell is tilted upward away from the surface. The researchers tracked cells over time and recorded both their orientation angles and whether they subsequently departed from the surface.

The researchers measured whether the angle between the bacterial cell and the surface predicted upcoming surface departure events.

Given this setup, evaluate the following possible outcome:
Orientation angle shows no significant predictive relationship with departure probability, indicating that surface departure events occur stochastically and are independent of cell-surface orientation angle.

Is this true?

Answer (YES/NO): NO